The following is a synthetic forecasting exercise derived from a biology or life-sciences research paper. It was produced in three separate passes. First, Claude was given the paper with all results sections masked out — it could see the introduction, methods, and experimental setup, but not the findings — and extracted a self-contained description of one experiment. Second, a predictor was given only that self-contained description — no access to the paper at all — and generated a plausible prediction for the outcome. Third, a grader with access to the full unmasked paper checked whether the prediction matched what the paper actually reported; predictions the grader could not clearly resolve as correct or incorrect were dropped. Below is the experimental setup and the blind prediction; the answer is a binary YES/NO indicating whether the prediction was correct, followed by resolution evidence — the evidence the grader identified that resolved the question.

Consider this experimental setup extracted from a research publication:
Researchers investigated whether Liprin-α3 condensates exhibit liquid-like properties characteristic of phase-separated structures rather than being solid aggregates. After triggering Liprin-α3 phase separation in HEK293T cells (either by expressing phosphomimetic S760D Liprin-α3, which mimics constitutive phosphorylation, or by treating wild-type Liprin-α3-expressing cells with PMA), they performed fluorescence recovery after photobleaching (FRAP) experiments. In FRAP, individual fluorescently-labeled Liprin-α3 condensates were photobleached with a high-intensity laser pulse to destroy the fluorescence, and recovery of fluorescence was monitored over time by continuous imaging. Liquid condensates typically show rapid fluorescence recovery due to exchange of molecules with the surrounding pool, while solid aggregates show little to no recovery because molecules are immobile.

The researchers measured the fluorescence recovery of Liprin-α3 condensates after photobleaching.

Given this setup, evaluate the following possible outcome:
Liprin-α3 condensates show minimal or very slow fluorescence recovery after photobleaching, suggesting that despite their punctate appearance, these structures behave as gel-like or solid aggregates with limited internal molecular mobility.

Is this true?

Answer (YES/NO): NO